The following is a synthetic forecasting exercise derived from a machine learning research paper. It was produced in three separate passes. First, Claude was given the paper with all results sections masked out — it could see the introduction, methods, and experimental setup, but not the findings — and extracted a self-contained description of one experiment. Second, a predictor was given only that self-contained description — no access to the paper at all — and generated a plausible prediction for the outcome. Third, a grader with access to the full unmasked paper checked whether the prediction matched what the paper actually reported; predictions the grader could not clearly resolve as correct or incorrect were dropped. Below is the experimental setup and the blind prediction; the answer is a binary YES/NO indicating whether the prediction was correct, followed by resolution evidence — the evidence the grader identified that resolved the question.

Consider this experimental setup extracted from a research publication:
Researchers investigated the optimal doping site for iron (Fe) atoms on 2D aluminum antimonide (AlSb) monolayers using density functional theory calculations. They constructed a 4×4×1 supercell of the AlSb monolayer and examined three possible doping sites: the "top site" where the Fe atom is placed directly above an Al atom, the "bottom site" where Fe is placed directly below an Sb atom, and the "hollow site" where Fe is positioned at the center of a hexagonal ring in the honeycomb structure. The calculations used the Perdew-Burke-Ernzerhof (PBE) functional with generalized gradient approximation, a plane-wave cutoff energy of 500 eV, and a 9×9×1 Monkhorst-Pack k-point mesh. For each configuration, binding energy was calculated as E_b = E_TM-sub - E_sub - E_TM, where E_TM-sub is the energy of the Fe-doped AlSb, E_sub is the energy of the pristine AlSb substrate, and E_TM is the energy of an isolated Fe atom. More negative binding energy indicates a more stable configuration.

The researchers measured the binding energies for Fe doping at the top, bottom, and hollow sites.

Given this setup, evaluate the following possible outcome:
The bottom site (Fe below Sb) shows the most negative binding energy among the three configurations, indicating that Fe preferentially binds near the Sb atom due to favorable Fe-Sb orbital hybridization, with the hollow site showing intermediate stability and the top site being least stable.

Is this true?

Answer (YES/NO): NO